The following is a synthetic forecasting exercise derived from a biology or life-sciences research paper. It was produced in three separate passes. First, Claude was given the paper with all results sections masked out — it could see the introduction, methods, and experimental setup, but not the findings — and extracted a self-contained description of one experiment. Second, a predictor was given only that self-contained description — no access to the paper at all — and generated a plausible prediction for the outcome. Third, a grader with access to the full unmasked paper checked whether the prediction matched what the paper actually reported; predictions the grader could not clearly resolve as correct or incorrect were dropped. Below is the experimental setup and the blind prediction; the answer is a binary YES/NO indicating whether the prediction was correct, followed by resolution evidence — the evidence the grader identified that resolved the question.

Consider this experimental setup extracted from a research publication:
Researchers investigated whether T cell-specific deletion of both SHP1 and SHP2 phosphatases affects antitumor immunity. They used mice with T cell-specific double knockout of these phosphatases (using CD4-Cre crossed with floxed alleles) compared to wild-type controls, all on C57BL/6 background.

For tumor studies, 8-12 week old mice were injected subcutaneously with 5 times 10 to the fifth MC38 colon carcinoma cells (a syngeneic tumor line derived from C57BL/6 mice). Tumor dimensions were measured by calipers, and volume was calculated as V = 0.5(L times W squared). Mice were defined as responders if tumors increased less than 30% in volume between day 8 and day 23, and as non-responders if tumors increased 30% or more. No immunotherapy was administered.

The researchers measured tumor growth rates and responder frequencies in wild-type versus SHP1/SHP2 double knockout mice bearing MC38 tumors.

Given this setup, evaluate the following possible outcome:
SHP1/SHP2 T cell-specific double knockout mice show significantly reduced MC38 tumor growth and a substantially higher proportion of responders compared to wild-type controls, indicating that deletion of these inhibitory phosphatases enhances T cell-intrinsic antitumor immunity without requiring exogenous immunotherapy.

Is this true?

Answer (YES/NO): NO